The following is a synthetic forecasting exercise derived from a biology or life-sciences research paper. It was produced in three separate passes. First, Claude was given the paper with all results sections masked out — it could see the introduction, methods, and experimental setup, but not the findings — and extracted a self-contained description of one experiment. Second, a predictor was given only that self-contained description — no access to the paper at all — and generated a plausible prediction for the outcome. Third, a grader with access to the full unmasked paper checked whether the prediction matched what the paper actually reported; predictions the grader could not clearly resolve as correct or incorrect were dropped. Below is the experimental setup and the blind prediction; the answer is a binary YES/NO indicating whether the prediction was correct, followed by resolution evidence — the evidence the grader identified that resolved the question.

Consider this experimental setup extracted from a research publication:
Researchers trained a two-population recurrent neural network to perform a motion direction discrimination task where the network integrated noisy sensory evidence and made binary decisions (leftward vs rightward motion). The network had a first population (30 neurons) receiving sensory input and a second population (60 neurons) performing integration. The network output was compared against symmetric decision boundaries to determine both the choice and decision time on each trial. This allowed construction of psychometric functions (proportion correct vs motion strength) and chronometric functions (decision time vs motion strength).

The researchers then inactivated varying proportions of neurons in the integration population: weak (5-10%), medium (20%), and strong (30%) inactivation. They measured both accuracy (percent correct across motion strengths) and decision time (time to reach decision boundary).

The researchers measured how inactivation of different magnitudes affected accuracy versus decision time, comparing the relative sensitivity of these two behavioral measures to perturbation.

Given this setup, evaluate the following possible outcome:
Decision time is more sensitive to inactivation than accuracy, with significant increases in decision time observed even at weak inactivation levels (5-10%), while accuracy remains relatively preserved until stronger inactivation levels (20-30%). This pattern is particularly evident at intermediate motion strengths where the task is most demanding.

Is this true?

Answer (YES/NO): NO